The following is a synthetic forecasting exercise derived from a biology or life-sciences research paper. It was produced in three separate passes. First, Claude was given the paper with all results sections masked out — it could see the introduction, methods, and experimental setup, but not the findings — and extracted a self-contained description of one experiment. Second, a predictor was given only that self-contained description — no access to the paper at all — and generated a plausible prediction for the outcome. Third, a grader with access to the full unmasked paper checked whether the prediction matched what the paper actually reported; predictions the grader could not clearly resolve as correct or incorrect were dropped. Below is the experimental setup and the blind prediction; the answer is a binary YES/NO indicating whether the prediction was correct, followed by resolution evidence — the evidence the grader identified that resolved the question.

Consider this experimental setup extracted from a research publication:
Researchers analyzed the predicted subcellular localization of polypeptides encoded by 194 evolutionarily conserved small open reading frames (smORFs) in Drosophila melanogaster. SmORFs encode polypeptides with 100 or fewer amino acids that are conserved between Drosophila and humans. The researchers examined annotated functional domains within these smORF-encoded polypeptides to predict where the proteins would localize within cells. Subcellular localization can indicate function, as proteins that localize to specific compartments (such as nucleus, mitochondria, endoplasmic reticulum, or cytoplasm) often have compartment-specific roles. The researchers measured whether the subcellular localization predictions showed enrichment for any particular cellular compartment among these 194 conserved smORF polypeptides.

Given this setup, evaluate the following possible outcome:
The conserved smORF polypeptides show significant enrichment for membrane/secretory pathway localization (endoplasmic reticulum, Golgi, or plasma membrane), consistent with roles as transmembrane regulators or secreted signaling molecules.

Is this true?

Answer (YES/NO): NO